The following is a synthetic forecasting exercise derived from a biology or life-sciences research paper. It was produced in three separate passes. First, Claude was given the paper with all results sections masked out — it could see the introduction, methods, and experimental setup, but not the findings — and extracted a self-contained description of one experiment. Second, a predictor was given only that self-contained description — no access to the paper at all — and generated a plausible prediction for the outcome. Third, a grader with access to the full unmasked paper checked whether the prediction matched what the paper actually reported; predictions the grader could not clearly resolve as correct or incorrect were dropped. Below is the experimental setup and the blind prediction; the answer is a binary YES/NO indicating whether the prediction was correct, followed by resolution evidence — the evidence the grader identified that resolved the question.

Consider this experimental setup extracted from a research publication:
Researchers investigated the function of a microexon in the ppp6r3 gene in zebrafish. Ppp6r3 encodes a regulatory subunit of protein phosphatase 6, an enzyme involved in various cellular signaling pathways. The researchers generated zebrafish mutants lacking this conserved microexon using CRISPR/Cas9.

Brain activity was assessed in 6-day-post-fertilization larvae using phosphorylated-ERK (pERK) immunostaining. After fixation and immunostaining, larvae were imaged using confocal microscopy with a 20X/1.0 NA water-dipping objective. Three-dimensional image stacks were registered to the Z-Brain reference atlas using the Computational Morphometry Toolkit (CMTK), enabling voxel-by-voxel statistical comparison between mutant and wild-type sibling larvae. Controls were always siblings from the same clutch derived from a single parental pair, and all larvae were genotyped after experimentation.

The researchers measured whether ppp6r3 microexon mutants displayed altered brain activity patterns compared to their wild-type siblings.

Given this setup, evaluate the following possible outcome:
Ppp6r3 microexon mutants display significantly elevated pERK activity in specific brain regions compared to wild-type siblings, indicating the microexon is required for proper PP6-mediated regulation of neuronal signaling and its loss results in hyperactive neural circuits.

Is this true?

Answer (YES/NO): NO